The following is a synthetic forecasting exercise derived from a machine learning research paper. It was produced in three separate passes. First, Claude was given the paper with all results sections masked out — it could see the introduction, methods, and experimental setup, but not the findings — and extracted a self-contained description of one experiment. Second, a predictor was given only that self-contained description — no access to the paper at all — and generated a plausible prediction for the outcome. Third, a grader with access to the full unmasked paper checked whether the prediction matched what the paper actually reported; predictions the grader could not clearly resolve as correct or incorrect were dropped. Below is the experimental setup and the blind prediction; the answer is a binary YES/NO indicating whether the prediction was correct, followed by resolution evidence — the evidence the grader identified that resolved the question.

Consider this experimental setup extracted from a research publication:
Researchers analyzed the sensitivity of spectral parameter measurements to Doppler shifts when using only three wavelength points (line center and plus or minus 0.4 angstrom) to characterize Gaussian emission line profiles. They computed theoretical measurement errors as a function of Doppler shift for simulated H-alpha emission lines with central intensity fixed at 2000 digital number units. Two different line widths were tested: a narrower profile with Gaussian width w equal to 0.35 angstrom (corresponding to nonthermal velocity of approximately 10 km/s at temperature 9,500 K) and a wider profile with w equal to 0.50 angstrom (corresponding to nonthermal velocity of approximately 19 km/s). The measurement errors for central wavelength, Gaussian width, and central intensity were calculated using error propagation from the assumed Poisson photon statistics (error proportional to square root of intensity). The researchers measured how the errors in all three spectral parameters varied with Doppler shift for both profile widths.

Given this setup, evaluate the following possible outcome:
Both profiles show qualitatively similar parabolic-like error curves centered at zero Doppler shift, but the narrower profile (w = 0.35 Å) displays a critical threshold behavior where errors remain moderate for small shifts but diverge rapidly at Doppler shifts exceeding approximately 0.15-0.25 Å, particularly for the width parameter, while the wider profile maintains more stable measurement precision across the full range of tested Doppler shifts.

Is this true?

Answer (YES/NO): NO